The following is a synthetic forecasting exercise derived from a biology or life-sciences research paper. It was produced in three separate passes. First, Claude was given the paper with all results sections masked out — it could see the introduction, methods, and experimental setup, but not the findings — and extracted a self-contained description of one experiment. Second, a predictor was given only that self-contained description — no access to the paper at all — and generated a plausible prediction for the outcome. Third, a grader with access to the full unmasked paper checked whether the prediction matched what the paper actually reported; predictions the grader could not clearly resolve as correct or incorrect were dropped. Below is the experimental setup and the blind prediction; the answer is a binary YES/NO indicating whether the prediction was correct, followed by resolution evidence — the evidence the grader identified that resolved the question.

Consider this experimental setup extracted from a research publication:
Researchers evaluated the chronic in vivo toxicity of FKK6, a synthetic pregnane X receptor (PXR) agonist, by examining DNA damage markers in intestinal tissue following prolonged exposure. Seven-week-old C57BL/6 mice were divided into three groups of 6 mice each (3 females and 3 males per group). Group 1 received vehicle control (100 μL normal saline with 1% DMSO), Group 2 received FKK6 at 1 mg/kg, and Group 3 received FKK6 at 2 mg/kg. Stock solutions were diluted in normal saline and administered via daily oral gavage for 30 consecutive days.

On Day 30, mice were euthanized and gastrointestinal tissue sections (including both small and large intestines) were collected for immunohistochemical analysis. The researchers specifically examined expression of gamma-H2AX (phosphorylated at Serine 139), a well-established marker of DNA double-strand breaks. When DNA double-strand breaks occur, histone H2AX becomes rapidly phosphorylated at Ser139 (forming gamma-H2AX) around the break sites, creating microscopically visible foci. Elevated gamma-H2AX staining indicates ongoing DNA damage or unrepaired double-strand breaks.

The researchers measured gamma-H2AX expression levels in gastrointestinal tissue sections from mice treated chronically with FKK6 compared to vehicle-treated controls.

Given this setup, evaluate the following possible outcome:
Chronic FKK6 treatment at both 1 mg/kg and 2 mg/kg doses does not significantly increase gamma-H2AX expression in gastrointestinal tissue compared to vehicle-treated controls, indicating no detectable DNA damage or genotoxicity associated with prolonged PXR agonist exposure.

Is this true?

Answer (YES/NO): YES